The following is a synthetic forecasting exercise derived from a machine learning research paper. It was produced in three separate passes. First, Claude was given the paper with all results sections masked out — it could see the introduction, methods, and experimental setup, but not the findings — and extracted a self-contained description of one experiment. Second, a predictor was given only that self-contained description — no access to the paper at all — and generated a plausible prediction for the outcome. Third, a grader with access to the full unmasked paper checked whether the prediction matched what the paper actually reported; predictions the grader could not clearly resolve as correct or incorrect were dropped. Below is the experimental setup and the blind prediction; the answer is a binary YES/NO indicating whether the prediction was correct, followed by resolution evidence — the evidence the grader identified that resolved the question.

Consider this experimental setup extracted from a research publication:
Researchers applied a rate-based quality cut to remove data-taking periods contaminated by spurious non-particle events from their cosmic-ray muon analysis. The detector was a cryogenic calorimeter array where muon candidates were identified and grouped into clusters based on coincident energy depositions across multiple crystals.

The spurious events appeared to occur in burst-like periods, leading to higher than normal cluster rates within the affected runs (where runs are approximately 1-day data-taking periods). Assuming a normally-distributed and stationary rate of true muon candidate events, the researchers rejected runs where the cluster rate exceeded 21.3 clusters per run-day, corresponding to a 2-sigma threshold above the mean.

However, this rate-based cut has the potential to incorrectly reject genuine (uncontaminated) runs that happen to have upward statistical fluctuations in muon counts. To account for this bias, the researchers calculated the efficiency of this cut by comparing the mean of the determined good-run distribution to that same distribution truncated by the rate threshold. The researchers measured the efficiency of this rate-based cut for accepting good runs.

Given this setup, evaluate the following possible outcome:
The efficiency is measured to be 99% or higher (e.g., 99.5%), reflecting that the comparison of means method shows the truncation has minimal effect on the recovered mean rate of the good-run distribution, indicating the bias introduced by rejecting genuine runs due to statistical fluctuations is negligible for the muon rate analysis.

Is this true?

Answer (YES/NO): NO